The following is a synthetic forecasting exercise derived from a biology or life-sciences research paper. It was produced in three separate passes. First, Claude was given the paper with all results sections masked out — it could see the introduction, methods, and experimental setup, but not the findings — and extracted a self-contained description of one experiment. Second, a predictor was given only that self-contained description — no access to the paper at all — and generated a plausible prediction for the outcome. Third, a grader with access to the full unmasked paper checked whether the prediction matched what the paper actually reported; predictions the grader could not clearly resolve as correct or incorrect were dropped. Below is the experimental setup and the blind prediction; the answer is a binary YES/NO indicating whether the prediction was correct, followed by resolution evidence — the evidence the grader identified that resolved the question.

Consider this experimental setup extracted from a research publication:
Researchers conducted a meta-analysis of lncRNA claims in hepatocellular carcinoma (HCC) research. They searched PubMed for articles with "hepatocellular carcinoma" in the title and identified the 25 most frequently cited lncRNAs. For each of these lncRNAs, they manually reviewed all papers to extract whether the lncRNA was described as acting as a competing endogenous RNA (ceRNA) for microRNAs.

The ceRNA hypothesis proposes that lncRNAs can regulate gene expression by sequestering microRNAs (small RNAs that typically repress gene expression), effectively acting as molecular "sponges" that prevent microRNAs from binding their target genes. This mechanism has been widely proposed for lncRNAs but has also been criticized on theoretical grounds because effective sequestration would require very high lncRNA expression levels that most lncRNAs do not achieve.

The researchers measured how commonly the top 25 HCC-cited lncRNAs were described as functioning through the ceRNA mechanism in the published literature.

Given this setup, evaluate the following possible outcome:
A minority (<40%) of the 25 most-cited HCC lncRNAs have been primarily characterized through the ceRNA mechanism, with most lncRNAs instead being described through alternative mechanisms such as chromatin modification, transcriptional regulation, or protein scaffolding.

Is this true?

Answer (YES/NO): NO